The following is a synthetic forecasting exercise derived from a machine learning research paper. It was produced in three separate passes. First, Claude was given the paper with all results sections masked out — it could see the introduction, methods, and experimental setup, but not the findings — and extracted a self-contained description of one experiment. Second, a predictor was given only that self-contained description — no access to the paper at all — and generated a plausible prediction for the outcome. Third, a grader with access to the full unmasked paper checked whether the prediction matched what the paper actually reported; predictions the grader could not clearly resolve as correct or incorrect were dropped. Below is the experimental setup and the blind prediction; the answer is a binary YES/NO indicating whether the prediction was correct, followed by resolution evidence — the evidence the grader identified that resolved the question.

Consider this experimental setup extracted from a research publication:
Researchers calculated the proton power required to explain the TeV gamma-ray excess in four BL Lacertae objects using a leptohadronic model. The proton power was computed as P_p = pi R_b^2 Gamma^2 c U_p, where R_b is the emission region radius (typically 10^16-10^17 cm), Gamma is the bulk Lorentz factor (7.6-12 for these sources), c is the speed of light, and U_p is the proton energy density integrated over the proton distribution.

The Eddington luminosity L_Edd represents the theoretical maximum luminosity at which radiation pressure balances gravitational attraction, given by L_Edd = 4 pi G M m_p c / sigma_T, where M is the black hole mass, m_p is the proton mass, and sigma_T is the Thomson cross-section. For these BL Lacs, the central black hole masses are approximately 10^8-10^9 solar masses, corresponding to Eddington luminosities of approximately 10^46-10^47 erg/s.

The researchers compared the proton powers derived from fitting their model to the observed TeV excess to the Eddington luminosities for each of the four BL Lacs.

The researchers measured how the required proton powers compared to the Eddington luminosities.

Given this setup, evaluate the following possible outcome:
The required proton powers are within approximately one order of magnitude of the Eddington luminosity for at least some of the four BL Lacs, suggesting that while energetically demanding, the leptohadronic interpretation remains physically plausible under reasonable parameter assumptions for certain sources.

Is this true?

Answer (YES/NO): NO